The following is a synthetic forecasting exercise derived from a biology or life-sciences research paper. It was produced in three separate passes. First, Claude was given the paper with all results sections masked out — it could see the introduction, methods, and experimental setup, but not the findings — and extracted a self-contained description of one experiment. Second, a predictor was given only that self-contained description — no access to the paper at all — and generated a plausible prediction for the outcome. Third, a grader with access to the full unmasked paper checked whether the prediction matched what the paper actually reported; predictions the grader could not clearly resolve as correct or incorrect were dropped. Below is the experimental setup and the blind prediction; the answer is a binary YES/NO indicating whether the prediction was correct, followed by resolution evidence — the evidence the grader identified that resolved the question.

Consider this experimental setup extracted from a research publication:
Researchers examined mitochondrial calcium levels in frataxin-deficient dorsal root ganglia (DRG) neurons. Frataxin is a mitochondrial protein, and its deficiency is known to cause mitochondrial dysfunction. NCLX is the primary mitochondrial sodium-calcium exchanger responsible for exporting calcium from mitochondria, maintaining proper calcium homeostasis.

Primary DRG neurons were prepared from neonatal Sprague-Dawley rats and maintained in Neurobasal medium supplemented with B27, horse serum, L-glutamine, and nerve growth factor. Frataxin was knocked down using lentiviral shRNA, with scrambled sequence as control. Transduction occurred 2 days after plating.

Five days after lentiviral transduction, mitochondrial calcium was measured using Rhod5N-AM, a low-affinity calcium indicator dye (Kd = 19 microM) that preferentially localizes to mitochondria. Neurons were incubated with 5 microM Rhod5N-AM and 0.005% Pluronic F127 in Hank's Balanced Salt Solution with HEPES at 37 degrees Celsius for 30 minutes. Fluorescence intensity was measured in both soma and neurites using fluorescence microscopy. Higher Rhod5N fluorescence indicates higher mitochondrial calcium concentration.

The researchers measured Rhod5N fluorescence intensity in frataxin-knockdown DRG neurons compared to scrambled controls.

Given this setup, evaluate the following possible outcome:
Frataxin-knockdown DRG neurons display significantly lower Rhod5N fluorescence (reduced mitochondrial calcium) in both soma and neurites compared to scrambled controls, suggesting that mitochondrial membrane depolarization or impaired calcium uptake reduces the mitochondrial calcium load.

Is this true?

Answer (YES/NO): NO